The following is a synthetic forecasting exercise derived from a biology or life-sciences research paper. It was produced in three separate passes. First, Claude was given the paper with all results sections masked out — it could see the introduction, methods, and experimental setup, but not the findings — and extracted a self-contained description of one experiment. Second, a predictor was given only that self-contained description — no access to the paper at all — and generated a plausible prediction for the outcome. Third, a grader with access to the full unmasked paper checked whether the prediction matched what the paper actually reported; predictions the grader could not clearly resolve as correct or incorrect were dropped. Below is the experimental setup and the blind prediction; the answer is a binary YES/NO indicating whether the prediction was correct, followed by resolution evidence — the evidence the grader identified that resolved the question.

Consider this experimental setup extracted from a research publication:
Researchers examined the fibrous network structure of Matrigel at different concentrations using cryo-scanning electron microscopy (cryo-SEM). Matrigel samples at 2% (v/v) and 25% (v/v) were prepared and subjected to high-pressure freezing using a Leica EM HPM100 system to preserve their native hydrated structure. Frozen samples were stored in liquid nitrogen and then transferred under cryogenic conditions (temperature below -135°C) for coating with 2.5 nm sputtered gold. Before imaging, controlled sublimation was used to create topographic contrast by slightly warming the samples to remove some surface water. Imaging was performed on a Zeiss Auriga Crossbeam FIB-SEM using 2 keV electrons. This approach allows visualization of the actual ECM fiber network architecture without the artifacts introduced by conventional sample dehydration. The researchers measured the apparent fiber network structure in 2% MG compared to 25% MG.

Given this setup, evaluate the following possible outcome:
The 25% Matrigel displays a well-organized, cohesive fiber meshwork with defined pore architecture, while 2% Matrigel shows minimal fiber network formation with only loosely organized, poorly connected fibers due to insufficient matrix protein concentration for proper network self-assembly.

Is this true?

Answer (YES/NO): NO